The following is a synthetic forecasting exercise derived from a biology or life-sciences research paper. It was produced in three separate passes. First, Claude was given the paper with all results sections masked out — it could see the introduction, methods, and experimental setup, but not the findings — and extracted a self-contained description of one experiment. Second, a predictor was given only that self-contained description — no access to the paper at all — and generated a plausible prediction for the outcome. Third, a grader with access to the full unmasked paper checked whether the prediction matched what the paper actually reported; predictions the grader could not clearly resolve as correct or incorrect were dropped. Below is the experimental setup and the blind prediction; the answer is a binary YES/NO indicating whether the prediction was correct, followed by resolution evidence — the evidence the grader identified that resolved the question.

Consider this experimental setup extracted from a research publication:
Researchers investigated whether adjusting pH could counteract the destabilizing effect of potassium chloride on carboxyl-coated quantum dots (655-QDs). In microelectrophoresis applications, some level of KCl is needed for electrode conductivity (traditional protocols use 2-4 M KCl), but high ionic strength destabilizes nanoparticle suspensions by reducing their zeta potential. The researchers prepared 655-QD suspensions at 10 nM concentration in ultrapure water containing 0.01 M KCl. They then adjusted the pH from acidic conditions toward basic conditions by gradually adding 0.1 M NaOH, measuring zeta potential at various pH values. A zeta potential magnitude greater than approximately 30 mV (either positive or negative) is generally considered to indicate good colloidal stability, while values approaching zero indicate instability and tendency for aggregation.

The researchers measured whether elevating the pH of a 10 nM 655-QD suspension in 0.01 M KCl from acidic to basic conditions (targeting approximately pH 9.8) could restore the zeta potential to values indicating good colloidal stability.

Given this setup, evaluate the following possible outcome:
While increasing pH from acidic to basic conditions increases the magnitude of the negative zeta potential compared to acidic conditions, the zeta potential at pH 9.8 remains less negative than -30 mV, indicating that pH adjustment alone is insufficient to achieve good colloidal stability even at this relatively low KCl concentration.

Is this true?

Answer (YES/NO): YES